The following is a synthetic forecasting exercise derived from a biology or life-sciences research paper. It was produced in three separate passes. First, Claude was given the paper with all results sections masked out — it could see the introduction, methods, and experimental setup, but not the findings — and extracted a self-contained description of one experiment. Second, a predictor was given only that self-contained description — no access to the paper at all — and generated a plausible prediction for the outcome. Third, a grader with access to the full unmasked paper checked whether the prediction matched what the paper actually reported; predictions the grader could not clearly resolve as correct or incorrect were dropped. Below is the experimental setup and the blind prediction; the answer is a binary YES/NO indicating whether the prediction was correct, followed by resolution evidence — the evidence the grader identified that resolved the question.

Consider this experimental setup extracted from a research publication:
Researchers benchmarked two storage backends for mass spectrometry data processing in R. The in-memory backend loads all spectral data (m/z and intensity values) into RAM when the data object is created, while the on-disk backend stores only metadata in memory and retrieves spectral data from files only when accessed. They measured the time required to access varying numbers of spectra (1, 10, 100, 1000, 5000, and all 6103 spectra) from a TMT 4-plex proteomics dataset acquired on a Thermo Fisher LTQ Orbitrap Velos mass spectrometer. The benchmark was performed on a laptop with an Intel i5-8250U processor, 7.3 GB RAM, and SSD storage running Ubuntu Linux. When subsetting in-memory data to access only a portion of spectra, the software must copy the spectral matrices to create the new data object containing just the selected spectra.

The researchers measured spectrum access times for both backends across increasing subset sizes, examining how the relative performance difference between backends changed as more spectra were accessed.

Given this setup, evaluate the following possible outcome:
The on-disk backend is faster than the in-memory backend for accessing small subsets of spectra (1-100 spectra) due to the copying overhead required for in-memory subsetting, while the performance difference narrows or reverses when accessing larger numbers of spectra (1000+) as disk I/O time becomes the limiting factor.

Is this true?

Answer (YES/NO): NO